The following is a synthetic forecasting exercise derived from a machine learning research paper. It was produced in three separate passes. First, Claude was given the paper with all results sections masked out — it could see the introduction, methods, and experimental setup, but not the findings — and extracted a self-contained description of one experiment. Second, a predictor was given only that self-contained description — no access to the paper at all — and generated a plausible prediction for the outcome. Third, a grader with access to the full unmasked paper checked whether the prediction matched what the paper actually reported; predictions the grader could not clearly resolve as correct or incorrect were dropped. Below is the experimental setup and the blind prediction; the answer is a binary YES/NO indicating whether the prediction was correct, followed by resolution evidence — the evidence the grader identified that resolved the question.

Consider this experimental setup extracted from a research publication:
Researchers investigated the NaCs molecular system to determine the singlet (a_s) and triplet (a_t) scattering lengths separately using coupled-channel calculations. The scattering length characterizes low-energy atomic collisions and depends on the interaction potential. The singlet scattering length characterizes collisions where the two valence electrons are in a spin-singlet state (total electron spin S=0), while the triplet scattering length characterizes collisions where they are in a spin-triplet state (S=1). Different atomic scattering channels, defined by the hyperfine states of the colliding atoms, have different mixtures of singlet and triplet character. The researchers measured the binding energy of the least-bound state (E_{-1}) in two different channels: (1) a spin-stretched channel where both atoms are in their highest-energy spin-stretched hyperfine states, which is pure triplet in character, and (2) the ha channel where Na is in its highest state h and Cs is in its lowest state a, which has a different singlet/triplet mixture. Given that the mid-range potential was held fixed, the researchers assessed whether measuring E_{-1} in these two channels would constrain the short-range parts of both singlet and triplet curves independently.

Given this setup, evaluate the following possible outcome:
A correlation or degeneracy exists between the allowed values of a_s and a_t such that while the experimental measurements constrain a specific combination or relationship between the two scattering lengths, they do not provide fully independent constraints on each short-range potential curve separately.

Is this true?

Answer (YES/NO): NO